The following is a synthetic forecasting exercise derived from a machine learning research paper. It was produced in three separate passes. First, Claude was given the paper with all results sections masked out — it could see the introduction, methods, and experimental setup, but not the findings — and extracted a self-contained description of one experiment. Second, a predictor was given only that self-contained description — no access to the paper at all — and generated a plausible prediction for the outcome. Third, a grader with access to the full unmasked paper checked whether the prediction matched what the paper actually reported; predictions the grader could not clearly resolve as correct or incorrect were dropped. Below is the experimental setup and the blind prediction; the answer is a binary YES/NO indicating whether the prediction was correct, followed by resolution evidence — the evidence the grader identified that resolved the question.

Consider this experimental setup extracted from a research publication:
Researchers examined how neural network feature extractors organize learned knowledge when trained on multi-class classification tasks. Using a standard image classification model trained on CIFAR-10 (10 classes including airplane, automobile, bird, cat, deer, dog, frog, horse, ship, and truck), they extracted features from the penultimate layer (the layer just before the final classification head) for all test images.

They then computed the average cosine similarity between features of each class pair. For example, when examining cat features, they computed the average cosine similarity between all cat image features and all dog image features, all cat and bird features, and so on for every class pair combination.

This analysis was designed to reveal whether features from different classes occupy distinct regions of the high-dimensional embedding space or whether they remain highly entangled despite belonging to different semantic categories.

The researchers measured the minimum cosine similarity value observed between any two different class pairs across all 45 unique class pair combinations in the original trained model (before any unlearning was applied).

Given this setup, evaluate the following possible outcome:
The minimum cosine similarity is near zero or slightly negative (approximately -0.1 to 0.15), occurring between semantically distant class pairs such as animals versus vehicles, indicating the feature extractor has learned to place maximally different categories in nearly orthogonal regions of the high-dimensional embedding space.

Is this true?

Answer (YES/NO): NO